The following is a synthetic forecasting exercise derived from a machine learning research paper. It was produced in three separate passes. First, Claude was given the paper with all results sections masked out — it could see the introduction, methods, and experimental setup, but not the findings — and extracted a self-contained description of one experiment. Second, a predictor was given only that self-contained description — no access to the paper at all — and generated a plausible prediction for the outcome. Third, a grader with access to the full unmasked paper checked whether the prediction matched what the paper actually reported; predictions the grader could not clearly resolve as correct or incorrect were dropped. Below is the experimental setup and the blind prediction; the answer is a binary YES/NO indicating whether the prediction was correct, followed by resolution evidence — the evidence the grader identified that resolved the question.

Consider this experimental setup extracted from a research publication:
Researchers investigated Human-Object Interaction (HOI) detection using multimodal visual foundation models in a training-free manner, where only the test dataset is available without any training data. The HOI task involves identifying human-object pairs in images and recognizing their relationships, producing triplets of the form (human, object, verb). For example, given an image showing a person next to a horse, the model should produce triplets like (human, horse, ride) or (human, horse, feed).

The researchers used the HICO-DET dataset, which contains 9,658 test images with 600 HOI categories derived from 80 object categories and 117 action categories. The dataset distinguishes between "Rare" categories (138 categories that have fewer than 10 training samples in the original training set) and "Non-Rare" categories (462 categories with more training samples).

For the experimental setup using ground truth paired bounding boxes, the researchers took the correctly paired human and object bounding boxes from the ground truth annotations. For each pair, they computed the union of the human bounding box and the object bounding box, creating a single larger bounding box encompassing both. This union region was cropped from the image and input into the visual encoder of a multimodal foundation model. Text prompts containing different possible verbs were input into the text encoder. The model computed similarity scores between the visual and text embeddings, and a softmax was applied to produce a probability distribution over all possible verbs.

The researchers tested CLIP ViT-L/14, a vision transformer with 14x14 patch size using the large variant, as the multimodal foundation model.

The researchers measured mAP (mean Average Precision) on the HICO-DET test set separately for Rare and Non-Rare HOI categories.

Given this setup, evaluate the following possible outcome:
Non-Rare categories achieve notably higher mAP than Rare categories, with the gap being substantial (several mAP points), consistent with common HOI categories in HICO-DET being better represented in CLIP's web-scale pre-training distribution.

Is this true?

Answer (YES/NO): NO